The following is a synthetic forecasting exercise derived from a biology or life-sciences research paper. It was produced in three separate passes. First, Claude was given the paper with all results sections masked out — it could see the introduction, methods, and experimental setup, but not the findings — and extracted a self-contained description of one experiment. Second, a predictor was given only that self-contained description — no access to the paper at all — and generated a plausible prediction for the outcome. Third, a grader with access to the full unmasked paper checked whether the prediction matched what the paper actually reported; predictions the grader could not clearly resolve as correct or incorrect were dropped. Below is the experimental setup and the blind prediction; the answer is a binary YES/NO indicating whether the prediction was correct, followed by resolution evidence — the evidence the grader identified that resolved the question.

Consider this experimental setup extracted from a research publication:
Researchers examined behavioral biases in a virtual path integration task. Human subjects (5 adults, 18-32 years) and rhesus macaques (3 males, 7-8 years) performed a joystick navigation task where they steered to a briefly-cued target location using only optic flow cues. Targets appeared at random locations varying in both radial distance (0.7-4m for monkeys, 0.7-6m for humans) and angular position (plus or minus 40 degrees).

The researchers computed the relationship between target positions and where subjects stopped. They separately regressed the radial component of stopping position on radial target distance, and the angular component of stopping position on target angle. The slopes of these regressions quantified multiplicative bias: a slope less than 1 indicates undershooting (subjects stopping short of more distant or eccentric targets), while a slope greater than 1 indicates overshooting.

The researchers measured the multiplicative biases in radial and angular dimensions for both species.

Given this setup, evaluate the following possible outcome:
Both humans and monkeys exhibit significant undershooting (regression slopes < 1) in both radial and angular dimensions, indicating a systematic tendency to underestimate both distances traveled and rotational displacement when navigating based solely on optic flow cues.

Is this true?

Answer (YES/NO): NO